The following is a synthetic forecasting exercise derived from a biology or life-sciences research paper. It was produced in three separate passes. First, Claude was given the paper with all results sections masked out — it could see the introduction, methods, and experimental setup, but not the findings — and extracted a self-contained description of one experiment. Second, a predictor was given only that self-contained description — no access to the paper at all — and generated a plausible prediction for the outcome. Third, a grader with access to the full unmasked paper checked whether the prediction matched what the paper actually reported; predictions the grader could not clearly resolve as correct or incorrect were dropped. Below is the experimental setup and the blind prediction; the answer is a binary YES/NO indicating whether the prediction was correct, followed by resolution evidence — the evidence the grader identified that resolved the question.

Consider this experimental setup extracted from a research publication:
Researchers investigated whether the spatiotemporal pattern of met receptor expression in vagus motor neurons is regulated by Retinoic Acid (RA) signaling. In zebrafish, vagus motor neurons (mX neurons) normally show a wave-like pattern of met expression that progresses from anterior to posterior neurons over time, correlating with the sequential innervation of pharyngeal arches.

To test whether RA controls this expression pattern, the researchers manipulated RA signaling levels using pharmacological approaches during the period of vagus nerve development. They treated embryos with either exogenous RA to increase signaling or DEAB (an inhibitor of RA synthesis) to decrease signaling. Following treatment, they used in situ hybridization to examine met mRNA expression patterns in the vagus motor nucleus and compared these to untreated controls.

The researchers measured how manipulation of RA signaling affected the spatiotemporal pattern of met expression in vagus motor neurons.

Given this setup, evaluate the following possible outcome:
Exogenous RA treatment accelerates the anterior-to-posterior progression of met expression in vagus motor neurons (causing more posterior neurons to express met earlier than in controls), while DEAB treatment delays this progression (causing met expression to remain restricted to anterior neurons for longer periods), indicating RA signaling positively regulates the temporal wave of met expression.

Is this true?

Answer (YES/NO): NO